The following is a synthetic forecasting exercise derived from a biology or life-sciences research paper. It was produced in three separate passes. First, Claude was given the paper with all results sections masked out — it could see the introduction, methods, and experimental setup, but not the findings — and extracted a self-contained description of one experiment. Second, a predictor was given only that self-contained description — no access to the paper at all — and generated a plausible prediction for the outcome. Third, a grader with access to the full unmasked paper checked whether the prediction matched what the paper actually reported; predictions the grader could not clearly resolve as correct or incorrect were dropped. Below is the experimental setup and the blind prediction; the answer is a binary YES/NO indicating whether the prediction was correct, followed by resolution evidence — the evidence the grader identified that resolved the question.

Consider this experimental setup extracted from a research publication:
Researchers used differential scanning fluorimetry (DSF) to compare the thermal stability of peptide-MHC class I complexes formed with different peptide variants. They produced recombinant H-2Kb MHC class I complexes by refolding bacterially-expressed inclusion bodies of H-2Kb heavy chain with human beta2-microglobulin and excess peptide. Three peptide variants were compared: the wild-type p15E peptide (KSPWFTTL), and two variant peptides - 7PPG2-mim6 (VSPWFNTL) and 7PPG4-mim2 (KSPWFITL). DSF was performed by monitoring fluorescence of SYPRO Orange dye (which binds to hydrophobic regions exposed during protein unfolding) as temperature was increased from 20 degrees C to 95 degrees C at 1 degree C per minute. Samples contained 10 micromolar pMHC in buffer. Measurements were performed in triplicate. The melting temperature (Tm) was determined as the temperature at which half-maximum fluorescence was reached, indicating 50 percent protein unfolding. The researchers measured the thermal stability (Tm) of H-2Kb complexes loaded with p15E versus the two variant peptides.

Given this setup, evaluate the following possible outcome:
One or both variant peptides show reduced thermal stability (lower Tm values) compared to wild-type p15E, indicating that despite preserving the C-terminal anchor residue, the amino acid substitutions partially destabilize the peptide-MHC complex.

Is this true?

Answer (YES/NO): NO